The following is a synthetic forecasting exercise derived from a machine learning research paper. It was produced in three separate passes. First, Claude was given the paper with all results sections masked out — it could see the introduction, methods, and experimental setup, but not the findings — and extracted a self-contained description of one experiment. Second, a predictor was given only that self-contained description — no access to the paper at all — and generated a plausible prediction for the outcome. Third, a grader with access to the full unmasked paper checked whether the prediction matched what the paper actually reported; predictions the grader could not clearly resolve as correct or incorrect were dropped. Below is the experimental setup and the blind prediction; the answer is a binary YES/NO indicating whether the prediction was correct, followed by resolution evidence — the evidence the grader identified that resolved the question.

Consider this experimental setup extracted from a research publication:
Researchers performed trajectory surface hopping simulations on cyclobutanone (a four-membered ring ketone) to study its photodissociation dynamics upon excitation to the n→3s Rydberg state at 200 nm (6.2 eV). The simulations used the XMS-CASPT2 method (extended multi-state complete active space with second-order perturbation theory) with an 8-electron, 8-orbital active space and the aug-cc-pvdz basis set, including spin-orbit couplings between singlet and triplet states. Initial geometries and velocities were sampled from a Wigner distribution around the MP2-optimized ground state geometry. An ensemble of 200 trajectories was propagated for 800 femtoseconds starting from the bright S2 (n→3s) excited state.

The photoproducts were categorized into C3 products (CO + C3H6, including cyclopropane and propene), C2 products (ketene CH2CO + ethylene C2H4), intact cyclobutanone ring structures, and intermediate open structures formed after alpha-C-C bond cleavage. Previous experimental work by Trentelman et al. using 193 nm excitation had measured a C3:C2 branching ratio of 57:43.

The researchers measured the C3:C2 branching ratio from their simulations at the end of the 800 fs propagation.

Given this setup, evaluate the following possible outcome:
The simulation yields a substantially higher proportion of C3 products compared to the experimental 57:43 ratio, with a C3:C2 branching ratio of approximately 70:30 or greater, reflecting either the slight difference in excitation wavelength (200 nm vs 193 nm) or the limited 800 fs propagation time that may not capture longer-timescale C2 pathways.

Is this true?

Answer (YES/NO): NO